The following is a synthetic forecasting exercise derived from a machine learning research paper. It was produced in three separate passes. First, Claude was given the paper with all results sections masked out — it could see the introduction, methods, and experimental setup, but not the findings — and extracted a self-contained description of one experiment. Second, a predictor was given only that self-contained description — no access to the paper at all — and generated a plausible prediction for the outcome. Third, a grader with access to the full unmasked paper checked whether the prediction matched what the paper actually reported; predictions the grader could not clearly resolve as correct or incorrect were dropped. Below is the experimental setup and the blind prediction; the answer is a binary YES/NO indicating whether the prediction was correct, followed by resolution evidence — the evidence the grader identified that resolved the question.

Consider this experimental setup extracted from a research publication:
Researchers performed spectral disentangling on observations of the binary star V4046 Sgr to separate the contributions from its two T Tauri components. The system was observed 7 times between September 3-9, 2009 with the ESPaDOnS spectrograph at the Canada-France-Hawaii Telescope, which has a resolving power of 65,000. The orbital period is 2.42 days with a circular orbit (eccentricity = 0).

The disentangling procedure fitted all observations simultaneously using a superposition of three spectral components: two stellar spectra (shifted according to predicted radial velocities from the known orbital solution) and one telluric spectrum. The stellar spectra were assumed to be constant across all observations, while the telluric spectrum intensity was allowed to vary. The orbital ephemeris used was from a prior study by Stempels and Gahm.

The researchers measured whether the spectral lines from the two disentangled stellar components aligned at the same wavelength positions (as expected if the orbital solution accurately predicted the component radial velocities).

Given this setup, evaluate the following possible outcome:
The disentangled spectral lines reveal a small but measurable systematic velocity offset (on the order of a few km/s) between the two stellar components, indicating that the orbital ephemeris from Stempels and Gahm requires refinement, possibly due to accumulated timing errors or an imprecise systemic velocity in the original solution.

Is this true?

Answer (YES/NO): NO